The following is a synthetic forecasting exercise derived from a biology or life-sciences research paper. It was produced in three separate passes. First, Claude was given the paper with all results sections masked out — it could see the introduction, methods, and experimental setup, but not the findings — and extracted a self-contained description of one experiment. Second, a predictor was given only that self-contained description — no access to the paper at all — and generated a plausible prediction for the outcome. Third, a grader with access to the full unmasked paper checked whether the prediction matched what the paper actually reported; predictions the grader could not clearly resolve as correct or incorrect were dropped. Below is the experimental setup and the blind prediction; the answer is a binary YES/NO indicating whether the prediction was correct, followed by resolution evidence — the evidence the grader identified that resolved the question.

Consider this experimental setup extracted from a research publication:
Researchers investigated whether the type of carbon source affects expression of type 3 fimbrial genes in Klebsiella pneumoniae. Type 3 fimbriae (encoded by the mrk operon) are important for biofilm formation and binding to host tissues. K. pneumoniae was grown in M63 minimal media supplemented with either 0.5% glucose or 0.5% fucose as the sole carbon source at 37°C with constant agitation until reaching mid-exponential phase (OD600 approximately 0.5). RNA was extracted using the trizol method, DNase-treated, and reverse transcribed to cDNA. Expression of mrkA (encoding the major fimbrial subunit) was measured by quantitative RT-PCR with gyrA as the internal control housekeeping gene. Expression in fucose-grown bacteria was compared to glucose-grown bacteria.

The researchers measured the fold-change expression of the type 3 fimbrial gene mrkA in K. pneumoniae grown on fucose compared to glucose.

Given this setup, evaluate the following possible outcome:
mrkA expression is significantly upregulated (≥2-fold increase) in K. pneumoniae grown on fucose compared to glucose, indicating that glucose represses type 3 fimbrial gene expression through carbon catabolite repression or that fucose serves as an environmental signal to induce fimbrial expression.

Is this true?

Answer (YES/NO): NO